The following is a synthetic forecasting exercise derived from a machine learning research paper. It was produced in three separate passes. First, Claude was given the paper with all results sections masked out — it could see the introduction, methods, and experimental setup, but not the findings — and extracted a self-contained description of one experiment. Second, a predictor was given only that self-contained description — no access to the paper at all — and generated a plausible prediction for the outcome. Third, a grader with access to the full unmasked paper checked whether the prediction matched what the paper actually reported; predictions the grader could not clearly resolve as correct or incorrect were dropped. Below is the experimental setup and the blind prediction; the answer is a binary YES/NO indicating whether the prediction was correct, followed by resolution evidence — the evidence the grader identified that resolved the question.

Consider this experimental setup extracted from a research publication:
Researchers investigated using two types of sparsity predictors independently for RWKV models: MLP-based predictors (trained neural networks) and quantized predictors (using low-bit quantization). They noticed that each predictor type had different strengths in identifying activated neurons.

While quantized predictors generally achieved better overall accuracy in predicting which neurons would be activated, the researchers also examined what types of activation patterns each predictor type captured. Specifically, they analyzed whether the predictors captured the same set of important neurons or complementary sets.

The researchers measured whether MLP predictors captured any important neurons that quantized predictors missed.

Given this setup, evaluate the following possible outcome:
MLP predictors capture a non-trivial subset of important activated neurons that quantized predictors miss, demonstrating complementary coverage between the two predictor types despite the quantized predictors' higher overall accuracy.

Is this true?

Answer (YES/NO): YES